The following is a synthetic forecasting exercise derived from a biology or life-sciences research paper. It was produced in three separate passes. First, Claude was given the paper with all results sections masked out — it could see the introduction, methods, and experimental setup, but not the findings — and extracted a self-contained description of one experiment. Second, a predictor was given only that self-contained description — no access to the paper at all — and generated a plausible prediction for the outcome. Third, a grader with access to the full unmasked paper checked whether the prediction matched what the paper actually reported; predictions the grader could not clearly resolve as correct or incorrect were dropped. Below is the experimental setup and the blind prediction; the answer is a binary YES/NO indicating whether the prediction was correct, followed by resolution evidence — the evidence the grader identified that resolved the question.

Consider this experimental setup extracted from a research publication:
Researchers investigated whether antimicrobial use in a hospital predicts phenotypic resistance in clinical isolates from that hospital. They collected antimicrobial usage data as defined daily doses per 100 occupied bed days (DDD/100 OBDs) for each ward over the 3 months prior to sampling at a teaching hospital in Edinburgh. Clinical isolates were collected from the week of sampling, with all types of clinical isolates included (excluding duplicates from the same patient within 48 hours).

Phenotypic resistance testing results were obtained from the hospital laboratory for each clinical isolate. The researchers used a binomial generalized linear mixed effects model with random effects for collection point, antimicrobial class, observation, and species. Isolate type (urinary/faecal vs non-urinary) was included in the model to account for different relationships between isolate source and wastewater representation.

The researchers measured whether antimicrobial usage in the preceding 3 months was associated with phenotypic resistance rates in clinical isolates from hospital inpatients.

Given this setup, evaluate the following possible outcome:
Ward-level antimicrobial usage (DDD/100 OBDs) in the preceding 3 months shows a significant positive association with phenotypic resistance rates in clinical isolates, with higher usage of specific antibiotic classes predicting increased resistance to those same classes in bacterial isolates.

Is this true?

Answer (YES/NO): NO